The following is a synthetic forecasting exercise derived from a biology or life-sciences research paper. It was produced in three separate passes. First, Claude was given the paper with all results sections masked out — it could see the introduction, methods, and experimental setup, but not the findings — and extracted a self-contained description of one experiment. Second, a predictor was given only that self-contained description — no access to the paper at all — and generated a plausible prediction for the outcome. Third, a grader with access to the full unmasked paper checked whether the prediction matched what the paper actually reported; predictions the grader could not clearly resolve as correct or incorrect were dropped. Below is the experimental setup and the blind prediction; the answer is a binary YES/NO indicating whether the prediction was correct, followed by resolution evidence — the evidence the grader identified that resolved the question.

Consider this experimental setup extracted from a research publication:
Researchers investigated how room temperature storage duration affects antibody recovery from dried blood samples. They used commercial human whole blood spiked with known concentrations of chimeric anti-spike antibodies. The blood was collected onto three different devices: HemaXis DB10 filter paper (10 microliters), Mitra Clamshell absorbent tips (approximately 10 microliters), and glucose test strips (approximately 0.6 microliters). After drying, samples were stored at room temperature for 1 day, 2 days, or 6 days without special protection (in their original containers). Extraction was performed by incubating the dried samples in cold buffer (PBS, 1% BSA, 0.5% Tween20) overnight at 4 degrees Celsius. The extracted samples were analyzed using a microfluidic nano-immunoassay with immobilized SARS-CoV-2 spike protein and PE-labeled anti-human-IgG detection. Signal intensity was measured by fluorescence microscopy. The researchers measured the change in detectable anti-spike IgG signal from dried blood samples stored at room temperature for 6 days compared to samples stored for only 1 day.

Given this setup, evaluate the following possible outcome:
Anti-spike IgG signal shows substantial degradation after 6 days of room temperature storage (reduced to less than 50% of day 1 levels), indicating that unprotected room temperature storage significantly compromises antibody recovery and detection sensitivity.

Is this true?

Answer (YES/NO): NO